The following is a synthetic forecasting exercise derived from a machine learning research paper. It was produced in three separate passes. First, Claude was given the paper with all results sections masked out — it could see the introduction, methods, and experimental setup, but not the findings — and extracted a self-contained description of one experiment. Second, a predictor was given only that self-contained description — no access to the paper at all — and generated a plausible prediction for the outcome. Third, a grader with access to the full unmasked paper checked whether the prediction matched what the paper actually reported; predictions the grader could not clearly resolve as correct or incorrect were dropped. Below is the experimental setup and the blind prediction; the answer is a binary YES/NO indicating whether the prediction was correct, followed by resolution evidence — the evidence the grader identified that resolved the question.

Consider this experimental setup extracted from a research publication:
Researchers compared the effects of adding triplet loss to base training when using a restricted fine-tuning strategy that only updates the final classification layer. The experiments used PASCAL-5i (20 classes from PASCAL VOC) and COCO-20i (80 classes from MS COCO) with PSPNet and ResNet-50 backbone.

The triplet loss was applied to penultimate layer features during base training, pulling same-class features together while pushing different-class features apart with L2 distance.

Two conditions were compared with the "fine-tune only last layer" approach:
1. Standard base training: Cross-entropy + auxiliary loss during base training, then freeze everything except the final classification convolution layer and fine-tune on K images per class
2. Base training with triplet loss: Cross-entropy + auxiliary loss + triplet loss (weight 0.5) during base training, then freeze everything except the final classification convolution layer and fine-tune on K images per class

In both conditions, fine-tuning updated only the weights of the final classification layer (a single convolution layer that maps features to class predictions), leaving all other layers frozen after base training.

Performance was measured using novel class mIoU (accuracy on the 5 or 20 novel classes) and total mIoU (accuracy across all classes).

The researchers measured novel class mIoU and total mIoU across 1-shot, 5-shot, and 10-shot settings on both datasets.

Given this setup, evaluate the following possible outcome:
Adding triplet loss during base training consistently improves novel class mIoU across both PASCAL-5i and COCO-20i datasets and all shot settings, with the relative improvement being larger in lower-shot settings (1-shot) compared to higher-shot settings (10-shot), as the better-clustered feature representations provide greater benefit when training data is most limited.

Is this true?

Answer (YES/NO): YES